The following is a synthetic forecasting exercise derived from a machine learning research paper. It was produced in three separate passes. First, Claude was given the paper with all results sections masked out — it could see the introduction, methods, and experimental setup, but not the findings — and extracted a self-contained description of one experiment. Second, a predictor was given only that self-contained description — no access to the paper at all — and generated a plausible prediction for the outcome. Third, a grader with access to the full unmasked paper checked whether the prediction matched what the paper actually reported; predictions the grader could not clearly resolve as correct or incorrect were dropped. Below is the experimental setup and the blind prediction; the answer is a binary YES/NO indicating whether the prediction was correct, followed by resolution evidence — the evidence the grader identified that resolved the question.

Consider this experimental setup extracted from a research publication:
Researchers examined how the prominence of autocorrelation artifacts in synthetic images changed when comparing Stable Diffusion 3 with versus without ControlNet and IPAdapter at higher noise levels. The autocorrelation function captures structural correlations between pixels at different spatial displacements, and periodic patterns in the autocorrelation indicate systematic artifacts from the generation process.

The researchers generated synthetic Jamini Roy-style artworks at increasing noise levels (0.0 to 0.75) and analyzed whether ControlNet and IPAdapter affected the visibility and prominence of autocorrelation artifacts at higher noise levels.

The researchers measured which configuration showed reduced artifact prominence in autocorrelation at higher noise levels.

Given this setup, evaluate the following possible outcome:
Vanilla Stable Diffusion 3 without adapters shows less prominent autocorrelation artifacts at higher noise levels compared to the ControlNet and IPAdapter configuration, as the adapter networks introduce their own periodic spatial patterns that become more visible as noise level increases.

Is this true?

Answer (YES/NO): NO